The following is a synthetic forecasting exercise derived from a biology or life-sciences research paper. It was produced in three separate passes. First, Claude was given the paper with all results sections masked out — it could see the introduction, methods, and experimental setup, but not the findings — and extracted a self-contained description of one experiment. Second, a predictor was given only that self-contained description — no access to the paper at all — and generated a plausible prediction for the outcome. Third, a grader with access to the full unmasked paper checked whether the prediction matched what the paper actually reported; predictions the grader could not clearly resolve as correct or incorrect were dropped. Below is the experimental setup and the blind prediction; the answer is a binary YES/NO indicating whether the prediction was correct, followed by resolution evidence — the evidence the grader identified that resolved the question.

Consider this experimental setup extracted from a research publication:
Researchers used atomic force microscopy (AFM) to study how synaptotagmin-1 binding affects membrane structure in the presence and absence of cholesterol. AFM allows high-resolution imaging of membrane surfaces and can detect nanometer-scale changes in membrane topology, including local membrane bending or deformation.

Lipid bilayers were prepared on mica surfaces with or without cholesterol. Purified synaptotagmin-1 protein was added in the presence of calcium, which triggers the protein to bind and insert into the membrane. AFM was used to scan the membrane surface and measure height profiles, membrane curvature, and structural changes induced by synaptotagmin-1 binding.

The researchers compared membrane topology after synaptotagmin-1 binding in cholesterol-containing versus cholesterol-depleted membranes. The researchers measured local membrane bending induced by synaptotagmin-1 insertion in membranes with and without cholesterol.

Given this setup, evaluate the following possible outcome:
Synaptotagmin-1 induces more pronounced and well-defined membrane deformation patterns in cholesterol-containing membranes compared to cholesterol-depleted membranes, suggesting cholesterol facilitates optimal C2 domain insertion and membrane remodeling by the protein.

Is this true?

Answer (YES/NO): YES